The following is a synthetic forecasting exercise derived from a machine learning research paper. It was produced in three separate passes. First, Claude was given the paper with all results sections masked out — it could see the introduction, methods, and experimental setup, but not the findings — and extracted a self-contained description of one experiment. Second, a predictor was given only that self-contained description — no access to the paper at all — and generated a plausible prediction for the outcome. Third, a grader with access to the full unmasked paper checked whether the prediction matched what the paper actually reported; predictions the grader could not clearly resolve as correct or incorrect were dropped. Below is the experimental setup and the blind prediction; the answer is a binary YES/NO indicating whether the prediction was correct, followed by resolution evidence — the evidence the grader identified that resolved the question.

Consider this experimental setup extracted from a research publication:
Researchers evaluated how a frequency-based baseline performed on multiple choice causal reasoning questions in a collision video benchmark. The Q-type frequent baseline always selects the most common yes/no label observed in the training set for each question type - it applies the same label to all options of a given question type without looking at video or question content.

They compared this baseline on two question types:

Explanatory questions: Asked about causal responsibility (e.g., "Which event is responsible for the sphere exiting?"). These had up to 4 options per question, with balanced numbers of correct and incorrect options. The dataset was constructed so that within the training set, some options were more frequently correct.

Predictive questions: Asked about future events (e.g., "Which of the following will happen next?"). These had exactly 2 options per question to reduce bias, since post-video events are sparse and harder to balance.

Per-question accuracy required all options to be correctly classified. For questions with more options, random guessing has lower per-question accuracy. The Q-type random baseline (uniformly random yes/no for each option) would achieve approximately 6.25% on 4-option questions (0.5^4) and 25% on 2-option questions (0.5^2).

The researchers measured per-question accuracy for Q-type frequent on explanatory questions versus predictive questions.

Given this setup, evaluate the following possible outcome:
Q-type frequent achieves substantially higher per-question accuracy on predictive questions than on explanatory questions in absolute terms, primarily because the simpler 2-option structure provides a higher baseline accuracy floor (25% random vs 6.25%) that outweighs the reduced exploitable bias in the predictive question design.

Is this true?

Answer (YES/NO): NO